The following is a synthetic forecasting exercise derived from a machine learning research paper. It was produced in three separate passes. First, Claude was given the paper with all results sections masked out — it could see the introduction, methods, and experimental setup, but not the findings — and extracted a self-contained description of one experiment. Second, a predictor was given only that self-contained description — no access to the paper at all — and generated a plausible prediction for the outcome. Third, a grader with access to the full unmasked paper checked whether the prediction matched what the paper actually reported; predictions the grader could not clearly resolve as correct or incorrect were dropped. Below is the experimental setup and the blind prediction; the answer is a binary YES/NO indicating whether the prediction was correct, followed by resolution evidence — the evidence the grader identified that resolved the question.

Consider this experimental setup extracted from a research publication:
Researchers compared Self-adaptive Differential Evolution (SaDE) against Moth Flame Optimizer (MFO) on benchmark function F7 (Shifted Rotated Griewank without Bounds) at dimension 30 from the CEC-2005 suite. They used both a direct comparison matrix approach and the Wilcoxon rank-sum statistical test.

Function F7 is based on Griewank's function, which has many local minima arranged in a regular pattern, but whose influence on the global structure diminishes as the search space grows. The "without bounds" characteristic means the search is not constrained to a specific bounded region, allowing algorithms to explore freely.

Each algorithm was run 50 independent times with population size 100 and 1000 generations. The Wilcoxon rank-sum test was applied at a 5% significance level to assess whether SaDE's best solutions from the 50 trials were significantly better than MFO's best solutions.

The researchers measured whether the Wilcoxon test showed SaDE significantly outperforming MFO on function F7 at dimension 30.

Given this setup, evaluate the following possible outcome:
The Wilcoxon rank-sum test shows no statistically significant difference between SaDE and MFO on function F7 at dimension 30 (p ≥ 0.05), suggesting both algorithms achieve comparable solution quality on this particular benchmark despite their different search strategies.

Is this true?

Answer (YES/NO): YES